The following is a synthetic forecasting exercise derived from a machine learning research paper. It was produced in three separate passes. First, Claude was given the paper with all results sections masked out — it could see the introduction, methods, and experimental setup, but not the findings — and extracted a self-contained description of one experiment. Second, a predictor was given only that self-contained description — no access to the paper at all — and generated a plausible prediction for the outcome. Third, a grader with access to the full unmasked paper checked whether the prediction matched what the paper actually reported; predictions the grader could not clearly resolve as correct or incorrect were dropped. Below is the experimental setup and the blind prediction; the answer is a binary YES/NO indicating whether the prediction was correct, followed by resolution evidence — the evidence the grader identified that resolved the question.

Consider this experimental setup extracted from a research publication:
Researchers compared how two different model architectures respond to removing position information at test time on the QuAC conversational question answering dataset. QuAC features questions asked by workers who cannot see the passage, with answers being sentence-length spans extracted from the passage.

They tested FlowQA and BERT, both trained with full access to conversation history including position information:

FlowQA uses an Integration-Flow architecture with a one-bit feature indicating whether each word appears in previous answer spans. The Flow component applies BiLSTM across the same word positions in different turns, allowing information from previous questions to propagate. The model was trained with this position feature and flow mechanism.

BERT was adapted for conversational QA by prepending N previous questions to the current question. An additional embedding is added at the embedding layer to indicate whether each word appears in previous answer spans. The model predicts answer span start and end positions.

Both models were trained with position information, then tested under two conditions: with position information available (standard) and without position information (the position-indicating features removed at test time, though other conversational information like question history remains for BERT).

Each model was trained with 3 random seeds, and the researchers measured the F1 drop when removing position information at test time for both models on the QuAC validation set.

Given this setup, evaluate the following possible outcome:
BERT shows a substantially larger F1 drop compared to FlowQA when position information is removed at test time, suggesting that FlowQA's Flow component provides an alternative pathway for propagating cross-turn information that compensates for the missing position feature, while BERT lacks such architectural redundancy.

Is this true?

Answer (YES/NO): NO